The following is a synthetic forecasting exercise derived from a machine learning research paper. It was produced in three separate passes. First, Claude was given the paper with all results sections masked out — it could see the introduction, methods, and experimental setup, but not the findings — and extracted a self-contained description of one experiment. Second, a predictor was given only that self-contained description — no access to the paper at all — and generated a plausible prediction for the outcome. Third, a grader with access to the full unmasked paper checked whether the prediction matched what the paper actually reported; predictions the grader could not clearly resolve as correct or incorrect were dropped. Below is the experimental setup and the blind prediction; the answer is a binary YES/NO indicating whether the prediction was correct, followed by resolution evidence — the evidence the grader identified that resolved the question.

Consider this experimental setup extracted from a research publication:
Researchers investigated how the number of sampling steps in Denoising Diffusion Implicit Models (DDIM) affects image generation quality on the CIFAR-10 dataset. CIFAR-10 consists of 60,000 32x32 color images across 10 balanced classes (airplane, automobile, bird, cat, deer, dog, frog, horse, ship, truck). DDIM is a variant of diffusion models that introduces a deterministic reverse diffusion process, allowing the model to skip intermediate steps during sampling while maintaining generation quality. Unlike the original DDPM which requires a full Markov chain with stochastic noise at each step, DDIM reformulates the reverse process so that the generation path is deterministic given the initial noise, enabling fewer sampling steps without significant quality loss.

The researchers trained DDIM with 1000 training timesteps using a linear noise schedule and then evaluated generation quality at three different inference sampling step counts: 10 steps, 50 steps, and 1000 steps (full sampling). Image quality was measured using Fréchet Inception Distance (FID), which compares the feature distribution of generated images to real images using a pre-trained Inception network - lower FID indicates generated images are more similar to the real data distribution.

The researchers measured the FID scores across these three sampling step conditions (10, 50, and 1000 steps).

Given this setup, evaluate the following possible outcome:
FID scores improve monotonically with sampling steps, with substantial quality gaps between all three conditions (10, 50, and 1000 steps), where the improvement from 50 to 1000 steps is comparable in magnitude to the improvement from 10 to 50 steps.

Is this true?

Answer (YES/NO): NO